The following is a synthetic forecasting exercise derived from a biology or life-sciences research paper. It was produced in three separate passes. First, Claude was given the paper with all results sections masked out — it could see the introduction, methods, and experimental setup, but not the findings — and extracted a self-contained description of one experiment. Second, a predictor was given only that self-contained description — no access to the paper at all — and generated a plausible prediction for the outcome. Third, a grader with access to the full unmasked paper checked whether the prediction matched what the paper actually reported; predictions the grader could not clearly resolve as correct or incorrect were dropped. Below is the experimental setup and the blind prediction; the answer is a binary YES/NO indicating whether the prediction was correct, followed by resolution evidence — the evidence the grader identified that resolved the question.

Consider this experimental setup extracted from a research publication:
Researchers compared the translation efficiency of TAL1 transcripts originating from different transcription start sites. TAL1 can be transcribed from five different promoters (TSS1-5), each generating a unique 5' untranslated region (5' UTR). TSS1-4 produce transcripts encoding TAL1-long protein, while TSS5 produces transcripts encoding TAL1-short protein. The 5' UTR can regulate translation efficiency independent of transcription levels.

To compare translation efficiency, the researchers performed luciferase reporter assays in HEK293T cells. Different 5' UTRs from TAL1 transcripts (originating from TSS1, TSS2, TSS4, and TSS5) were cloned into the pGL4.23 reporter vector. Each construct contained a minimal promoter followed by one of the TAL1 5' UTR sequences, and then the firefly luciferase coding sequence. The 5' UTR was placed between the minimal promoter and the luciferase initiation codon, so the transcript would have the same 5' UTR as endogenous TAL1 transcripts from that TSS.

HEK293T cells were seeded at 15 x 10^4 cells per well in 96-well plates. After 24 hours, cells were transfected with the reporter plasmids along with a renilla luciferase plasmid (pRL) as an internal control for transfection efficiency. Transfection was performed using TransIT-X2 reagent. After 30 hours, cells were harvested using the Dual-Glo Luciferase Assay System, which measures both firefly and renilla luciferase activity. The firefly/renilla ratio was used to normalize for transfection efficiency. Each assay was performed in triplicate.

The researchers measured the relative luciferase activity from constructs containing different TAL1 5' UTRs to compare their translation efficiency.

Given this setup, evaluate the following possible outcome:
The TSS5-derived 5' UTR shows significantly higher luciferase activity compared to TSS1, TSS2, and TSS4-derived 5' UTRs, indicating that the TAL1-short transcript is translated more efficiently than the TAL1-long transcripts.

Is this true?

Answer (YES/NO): YES